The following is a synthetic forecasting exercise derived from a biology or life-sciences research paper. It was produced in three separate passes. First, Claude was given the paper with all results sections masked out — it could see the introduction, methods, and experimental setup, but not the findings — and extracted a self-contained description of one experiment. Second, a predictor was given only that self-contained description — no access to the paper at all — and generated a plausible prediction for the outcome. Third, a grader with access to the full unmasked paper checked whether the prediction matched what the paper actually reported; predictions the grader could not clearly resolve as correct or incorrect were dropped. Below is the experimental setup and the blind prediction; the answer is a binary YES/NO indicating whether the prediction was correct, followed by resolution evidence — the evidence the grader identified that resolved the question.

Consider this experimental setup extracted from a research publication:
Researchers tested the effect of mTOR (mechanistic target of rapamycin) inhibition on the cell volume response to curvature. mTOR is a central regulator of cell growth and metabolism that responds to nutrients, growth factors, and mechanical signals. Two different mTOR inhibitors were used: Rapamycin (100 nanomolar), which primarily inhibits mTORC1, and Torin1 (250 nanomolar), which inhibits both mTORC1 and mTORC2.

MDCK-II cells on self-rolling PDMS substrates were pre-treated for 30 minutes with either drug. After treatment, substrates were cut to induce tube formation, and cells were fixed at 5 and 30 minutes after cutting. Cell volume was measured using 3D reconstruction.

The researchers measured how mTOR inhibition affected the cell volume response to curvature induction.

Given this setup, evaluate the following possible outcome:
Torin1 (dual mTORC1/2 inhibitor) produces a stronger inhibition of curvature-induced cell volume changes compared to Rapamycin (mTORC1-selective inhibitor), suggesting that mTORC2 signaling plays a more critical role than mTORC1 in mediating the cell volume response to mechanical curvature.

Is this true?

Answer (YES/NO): NO